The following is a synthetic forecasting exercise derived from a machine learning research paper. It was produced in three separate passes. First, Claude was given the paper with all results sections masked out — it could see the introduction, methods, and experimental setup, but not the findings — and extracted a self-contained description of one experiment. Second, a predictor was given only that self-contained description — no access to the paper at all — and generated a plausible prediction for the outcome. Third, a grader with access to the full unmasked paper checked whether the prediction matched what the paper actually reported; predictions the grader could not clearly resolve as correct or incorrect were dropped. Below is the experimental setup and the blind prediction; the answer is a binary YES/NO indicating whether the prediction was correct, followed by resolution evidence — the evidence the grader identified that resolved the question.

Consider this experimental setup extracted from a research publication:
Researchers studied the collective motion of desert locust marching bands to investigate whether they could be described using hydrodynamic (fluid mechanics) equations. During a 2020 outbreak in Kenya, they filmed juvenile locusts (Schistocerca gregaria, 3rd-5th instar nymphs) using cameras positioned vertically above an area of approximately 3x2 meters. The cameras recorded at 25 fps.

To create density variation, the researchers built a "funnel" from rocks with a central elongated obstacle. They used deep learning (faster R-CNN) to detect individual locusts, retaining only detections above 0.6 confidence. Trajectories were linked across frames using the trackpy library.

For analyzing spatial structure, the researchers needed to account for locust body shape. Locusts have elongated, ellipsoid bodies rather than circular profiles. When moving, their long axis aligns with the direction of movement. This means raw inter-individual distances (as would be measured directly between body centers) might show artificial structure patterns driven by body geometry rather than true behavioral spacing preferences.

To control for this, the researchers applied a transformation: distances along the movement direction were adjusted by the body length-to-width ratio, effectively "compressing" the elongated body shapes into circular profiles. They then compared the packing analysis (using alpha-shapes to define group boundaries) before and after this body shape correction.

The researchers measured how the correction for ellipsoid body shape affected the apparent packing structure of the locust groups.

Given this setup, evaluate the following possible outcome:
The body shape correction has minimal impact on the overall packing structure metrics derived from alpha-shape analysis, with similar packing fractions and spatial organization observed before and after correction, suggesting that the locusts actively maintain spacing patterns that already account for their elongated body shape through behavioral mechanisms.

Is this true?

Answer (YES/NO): NO